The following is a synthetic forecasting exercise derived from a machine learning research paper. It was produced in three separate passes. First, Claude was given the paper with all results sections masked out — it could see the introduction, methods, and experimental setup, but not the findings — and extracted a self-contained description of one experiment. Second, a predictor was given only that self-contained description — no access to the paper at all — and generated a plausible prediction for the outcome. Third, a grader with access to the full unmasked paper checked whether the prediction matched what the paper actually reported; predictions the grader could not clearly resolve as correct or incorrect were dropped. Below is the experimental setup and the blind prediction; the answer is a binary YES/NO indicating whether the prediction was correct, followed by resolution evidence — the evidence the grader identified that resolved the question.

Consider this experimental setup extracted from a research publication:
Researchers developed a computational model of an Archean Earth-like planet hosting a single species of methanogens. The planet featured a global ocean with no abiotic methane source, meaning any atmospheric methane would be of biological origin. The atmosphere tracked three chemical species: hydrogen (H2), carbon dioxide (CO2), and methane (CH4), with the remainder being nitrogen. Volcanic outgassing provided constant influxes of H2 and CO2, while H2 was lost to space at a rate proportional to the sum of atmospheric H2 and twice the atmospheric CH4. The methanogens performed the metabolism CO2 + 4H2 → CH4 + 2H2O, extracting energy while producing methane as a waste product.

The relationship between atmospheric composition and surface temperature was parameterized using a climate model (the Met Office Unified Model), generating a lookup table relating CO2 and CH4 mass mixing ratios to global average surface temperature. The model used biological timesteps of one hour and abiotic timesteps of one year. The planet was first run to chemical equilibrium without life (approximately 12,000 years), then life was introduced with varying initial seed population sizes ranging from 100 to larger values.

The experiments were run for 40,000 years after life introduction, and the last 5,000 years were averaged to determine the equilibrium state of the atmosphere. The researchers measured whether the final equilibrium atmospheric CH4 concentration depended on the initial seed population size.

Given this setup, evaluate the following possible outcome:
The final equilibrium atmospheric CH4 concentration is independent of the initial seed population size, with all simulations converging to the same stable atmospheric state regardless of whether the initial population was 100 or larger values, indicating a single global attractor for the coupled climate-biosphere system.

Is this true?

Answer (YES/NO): YES